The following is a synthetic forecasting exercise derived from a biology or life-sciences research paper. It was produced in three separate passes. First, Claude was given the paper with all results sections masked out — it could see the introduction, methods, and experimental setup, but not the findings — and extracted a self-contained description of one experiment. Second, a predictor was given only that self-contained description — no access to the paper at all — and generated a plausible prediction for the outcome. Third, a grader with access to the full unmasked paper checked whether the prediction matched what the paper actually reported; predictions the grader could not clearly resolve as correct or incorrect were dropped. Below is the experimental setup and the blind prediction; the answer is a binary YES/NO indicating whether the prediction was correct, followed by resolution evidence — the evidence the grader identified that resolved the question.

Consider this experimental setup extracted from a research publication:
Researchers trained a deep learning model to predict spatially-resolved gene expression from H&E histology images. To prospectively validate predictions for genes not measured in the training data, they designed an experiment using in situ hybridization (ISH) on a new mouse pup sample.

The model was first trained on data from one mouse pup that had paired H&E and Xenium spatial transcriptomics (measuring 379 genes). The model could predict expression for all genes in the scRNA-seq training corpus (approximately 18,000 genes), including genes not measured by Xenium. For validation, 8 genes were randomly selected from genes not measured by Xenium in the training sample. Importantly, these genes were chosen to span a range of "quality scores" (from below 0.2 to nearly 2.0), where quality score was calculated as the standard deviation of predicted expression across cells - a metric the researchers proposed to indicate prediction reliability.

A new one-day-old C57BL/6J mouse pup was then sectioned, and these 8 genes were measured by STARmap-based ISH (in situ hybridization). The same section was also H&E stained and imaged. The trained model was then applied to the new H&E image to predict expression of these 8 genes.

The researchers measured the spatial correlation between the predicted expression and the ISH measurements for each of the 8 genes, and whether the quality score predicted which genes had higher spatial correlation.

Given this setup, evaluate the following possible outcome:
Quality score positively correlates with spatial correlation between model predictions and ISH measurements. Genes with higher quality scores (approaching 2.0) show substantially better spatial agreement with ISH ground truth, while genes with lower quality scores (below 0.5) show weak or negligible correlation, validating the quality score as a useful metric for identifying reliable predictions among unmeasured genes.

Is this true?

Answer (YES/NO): YES